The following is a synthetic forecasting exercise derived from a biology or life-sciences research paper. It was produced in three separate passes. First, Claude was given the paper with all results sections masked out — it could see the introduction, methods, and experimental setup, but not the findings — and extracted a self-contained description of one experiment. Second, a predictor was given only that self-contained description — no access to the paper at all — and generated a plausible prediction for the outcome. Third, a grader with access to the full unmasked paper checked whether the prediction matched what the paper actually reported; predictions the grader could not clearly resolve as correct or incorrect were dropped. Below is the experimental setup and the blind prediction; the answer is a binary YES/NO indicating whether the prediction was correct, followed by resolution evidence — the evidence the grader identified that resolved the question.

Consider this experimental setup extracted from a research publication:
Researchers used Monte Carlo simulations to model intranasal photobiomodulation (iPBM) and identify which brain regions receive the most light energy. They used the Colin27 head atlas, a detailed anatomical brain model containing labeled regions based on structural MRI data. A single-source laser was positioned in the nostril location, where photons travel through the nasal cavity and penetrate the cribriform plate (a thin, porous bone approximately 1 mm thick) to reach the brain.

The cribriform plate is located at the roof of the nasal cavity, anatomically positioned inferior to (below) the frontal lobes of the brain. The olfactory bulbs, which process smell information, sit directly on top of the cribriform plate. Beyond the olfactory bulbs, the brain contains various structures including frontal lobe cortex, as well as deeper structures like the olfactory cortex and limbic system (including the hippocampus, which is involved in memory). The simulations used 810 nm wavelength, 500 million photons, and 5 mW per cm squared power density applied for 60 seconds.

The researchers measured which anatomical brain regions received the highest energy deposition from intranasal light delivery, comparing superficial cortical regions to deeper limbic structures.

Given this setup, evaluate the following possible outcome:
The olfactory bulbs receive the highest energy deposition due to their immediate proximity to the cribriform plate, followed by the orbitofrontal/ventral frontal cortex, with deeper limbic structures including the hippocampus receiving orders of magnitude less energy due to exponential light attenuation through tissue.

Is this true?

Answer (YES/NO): NO